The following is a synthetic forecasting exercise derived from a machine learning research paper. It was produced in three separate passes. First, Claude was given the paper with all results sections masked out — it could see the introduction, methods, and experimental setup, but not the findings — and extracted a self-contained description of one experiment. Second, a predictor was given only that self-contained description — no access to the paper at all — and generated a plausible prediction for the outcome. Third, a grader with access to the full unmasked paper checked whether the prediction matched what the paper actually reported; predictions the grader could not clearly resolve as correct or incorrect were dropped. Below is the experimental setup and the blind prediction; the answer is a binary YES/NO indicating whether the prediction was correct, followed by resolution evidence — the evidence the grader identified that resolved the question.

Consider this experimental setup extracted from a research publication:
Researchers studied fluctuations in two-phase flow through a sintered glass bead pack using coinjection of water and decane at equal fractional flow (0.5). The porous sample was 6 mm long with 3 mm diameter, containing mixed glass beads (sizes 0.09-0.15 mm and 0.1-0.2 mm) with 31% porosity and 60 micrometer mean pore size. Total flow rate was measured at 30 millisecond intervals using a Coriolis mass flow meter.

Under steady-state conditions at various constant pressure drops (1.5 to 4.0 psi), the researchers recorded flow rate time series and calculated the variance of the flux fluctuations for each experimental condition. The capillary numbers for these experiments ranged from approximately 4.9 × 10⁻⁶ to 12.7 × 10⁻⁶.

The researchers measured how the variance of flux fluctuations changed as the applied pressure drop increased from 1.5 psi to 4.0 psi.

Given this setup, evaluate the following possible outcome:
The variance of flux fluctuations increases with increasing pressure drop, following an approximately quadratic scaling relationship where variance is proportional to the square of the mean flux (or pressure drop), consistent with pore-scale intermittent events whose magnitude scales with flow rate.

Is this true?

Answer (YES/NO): NO